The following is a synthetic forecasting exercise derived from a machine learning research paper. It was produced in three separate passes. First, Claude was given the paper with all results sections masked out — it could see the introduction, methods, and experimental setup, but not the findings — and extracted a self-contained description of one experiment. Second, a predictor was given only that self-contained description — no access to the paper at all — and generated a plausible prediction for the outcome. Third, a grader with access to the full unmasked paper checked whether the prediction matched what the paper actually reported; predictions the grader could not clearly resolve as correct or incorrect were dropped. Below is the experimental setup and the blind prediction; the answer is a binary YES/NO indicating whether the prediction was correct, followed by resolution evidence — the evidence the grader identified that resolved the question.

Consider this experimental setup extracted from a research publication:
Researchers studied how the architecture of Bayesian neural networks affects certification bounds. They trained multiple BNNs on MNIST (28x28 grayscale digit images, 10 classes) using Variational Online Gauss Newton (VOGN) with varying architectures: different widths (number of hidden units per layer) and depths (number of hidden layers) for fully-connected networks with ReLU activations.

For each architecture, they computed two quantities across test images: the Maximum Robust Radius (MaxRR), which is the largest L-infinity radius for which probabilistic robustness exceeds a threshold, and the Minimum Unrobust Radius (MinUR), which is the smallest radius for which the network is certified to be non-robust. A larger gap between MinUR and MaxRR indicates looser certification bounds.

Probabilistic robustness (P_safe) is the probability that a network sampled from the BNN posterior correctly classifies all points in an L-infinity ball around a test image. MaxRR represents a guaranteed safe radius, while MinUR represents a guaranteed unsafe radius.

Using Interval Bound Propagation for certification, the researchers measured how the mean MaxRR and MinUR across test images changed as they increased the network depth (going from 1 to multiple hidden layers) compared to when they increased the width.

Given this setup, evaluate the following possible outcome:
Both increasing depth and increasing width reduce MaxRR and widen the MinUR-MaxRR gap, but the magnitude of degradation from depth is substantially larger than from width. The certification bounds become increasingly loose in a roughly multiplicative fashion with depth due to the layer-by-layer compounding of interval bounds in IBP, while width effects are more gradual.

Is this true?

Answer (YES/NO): NO